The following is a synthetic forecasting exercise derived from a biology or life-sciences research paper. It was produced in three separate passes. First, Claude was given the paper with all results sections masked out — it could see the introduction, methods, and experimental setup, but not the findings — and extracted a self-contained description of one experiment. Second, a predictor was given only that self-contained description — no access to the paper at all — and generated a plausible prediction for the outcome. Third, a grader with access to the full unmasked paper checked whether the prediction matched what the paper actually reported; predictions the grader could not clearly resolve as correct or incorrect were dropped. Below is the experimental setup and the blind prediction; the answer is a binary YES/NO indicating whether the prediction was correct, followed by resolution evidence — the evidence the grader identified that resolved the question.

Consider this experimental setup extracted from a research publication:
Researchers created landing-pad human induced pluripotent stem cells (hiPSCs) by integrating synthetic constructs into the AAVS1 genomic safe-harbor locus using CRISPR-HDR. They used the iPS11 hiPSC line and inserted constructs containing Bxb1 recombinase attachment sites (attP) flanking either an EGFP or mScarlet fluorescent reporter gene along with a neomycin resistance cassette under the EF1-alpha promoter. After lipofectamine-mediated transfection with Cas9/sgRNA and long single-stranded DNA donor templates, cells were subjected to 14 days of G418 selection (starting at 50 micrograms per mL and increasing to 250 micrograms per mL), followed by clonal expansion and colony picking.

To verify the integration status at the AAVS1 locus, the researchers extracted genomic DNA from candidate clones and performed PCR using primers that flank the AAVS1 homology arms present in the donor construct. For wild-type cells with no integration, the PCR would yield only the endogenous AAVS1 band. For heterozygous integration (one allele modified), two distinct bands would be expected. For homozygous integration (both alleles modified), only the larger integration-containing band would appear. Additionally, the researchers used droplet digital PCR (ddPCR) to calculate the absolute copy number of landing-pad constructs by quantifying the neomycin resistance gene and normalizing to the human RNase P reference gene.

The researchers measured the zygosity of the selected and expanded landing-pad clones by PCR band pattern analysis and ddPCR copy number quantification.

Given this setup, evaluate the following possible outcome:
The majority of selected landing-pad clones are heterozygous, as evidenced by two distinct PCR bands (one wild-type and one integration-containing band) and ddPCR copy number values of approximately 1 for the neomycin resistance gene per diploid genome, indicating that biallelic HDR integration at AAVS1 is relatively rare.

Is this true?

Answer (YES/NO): NO